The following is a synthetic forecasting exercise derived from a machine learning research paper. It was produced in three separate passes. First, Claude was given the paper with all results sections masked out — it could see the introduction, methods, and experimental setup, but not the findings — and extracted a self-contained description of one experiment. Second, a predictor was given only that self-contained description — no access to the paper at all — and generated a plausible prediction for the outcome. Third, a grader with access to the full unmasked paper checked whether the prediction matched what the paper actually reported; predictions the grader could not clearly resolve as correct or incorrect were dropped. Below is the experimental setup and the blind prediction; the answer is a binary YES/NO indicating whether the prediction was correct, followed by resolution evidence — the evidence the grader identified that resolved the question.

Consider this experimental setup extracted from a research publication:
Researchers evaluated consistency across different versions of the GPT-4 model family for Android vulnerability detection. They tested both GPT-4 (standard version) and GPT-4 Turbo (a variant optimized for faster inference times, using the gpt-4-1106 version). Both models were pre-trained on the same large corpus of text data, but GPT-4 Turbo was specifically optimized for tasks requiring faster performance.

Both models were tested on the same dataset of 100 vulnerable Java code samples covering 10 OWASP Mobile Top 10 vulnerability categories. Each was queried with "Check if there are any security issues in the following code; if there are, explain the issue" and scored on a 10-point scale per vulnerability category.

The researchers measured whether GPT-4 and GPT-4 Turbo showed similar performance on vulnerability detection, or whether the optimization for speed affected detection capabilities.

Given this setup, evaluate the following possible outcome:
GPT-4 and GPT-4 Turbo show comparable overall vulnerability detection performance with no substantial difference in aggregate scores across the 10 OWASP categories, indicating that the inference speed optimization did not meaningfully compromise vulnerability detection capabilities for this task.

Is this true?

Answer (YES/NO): NO